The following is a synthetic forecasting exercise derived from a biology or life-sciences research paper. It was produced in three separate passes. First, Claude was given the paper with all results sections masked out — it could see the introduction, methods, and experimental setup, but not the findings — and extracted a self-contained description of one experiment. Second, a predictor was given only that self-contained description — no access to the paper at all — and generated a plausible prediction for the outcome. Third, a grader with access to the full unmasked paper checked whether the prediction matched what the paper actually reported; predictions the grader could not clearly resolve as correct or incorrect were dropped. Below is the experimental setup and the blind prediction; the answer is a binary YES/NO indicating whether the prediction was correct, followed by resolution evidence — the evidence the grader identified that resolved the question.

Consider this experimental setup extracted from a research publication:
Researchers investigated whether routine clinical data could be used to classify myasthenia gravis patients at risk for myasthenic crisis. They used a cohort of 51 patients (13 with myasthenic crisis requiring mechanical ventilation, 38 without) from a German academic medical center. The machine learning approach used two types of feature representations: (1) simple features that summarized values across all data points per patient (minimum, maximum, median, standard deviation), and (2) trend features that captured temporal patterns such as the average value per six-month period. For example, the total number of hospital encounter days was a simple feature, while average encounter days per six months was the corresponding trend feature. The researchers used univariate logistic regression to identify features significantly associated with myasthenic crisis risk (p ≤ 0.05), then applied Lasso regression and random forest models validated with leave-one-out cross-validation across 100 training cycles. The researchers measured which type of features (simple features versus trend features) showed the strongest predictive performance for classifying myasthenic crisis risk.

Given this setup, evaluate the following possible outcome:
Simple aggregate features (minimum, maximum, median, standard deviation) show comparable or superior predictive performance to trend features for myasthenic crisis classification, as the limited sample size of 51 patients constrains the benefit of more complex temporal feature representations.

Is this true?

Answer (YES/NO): NO